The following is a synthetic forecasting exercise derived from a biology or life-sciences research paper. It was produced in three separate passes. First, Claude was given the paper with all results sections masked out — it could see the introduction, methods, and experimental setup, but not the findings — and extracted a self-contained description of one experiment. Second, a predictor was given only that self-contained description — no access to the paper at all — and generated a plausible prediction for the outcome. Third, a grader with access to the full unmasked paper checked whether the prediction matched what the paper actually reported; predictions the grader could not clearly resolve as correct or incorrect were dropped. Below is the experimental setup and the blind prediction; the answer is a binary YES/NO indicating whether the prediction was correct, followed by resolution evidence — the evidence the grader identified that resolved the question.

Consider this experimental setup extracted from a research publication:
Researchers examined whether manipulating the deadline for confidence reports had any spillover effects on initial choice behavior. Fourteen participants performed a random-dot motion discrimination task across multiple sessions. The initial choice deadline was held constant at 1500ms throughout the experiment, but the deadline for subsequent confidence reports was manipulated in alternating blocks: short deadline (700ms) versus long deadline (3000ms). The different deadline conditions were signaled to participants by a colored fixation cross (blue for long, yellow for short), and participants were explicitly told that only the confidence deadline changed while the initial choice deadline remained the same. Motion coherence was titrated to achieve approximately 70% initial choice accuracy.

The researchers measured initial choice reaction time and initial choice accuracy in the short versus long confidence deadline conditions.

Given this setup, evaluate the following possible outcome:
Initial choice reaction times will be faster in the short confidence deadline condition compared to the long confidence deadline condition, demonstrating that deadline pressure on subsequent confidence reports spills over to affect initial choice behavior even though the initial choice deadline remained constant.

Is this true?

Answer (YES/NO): YES